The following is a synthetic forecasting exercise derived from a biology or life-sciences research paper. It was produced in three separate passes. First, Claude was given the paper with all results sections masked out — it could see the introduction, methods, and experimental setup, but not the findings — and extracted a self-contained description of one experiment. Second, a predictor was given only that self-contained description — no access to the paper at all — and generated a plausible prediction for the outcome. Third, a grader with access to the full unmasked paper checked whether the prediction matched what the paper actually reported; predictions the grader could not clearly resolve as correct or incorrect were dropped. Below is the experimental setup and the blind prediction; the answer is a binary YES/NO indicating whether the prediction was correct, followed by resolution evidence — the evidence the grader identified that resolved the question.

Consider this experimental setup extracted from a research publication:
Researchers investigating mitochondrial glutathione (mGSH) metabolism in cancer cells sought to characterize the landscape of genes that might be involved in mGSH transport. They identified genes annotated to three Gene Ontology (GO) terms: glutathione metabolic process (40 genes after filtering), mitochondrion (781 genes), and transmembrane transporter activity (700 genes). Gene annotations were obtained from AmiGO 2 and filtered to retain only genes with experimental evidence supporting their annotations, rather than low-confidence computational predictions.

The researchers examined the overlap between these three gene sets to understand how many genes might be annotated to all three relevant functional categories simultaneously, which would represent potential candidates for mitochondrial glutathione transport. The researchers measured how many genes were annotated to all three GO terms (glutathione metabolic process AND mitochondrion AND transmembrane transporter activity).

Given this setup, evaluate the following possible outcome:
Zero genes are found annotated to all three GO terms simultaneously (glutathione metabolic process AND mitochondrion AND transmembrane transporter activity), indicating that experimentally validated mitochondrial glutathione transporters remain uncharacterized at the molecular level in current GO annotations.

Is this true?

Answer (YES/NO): YES